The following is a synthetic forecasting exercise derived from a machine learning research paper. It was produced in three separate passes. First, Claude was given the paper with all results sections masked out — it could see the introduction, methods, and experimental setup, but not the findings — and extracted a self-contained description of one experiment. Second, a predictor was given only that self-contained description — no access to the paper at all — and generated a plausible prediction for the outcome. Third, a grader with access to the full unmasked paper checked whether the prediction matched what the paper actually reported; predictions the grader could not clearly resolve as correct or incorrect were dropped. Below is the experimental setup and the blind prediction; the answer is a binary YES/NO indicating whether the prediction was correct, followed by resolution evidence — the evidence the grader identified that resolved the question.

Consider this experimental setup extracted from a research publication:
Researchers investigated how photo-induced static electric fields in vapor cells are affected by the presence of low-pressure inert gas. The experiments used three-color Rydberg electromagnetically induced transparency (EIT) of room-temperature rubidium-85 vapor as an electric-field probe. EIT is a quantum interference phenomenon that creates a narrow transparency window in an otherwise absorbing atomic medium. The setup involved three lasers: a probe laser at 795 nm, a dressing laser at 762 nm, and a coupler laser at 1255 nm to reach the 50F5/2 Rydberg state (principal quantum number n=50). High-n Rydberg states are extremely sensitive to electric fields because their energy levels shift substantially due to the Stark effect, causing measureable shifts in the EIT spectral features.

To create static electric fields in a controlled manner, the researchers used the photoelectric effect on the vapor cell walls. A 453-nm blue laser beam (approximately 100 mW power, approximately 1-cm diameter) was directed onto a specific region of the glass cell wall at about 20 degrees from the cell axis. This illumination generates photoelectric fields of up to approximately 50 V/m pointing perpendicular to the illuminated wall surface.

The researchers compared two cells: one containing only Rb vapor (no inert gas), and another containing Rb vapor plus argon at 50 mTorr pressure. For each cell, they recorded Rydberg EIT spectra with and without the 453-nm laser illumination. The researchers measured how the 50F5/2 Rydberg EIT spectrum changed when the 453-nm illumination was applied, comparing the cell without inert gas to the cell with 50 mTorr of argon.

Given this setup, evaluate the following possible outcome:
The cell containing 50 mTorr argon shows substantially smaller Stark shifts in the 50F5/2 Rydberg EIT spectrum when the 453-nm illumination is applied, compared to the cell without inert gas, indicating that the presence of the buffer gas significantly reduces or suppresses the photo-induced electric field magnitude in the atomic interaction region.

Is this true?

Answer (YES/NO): YES